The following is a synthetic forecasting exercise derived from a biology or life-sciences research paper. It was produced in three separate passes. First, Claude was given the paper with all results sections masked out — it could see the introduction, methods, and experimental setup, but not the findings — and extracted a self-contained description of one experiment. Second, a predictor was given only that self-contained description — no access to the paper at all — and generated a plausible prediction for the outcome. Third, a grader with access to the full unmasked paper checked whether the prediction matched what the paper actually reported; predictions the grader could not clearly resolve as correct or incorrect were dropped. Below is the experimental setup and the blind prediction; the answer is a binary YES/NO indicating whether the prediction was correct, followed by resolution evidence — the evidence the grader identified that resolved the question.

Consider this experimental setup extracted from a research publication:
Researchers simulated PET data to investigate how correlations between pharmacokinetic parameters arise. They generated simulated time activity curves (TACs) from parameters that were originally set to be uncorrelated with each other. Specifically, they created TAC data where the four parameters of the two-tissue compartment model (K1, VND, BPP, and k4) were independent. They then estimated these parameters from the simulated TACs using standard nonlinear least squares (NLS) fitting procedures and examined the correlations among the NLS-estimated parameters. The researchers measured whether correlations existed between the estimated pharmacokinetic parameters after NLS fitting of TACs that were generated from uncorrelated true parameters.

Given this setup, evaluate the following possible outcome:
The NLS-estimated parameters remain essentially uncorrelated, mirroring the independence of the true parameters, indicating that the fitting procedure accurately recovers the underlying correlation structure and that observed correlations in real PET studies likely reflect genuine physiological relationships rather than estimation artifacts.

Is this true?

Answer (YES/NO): NO